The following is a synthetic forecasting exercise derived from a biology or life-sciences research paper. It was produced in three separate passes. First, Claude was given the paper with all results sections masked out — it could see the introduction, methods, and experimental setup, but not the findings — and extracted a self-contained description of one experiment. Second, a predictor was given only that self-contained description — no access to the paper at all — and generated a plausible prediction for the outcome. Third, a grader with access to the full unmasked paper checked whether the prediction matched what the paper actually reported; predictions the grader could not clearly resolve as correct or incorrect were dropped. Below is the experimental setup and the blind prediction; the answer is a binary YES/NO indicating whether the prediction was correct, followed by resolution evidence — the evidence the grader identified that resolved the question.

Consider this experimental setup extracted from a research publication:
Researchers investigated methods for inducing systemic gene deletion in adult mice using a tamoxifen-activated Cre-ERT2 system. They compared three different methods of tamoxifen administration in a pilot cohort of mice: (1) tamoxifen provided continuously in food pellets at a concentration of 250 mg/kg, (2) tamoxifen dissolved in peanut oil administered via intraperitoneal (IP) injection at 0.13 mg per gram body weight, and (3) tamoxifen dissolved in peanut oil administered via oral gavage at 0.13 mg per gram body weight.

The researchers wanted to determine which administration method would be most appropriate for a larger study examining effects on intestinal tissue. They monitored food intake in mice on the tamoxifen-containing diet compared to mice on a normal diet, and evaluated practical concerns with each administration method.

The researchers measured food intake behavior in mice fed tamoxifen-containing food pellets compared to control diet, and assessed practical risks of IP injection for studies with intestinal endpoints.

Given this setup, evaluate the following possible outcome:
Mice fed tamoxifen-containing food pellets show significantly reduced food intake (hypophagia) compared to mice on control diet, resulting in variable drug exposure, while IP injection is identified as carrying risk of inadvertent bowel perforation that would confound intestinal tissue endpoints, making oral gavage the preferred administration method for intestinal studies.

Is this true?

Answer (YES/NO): YES